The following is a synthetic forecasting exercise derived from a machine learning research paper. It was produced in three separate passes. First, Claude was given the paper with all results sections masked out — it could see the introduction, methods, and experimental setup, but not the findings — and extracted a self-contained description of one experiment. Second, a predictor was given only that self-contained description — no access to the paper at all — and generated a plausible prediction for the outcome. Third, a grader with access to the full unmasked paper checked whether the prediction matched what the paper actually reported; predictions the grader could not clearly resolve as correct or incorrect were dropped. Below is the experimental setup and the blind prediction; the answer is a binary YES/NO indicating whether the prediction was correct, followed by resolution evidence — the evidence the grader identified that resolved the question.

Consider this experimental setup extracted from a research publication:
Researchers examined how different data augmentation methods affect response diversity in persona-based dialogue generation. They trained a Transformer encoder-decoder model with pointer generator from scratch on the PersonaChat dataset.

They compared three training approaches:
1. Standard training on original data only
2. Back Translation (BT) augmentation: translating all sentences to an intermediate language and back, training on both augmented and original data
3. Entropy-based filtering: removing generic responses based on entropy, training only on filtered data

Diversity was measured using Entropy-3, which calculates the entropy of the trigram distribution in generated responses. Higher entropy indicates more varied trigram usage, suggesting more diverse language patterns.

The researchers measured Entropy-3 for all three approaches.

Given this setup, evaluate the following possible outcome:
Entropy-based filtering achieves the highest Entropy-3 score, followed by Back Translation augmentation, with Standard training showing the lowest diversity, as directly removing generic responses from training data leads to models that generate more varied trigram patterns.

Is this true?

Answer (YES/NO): YES